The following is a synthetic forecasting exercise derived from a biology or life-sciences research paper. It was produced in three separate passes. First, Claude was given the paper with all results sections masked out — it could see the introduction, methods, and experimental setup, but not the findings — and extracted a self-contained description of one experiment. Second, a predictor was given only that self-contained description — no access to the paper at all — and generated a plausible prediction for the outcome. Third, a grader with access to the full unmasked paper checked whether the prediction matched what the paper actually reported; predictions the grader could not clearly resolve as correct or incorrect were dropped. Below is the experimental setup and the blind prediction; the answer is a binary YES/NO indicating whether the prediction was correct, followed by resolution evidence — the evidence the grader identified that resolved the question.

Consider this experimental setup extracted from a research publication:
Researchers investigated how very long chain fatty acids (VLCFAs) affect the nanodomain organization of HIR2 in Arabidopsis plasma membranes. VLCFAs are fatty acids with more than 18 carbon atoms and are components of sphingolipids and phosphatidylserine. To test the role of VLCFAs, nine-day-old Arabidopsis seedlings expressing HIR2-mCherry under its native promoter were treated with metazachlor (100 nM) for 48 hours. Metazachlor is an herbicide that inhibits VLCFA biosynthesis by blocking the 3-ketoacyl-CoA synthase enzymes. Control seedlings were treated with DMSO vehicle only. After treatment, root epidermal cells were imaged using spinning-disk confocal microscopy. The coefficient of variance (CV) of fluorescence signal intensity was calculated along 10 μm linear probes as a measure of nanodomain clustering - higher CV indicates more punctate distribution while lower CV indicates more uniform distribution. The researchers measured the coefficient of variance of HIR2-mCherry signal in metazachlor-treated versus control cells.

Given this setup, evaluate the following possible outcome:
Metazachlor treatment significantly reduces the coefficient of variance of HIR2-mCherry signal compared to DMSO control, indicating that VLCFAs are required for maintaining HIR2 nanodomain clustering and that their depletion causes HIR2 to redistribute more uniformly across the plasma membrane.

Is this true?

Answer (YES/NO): YES